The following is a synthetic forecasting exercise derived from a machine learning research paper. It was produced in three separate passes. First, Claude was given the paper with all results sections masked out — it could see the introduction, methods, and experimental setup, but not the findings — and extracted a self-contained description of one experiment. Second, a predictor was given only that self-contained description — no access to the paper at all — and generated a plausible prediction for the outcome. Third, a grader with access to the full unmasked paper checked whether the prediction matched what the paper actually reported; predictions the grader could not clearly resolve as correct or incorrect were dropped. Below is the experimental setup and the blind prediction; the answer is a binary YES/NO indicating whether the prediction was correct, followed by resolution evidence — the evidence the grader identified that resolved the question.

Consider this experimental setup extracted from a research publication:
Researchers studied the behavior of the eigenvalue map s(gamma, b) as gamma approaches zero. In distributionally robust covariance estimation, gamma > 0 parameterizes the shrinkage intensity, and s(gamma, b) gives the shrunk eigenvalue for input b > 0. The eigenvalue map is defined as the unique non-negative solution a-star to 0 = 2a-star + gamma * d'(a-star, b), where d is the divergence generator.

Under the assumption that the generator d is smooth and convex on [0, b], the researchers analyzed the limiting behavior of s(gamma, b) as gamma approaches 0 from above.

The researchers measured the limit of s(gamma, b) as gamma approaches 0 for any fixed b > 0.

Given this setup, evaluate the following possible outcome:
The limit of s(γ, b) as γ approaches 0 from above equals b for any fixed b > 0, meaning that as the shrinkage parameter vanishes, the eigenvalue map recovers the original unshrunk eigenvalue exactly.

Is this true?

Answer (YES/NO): NO